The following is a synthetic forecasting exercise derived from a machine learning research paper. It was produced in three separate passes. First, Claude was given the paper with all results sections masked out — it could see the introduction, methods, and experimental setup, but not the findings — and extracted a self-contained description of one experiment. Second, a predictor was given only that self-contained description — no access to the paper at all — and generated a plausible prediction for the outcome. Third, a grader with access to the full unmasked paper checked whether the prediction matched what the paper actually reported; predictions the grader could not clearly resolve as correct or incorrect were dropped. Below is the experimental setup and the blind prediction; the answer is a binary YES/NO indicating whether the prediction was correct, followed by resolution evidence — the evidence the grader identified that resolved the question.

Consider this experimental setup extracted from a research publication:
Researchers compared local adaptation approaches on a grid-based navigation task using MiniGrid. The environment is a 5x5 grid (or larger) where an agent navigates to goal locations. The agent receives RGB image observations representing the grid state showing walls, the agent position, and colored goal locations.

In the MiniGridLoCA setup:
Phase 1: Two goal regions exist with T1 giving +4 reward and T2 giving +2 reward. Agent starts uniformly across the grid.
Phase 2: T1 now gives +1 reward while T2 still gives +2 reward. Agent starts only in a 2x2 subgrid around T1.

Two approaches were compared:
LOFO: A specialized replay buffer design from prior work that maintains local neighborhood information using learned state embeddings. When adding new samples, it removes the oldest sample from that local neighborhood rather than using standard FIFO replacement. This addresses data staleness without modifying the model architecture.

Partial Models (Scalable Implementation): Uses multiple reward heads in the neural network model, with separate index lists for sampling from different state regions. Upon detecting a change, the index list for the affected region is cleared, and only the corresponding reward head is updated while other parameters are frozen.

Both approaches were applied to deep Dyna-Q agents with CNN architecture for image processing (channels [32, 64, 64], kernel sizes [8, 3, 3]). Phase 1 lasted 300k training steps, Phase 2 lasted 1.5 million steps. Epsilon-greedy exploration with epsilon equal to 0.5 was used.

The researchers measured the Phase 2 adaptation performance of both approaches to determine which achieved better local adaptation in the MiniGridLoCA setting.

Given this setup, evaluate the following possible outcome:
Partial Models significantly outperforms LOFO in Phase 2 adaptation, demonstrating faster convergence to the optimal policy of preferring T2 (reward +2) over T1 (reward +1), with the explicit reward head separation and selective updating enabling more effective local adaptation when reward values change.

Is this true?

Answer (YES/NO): YES